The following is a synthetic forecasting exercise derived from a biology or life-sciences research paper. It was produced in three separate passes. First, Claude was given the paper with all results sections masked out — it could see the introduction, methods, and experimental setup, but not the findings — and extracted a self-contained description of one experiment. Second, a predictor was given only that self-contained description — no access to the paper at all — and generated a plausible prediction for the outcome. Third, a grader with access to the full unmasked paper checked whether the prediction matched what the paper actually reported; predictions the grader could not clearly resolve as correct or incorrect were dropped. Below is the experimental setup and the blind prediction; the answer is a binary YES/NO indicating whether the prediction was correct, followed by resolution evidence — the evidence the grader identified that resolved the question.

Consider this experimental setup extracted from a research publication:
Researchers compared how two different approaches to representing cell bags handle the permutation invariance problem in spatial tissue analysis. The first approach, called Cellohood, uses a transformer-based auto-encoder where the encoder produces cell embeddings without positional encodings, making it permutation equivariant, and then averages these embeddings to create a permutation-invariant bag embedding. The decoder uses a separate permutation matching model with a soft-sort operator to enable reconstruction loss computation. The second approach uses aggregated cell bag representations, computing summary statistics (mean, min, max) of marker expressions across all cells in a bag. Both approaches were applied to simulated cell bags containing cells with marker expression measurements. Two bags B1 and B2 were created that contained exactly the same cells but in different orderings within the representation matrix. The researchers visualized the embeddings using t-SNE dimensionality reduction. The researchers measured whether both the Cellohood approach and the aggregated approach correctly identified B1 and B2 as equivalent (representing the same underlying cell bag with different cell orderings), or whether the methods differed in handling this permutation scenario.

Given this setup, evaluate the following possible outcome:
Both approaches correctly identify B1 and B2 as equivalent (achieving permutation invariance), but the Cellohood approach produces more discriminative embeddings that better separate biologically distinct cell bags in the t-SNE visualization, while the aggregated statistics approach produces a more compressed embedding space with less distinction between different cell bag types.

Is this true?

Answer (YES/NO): YES